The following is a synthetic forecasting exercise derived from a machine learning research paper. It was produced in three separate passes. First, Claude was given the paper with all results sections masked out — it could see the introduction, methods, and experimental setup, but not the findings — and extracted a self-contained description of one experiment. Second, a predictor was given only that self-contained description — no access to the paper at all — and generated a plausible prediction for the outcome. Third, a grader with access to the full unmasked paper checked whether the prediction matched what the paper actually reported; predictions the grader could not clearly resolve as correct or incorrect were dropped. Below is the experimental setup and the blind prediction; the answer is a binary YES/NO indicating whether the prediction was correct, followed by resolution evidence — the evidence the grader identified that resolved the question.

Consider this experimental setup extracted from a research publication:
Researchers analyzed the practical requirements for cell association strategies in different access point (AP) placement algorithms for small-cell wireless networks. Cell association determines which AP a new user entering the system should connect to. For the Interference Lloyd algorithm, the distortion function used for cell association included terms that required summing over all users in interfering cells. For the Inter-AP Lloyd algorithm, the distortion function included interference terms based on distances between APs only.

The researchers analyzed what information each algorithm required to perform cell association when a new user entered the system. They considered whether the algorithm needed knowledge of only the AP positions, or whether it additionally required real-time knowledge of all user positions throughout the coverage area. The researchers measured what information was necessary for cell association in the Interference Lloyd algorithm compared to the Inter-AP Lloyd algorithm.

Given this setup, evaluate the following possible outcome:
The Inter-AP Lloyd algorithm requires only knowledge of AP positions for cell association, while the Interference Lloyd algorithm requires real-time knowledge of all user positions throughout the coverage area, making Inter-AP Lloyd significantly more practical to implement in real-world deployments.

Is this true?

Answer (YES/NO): YES